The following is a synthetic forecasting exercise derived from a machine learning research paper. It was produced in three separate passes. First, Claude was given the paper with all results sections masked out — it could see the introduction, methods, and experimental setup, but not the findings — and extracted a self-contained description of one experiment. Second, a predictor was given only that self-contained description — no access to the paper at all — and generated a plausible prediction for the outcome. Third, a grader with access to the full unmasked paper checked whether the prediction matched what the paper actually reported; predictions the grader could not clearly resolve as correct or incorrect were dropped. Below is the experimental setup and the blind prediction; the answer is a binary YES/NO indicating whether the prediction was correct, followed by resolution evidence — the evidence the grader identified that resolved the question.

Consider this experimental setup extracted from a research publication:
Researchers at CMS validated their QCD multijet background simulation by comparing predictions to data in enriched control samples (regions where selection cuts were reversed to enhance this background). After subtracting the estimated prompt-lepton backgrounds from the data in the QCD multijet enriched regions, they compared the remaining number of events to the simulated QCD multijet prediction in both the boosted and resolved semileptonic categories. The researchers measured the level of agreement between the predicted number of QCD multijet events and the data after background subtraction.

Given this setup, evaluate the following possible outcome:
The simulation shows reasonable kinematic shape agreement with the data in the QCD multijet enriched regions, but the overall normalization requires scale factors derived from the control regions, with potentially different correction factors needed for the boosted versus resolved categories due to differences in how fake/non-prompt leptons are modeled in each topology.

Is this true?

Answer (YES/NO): NO